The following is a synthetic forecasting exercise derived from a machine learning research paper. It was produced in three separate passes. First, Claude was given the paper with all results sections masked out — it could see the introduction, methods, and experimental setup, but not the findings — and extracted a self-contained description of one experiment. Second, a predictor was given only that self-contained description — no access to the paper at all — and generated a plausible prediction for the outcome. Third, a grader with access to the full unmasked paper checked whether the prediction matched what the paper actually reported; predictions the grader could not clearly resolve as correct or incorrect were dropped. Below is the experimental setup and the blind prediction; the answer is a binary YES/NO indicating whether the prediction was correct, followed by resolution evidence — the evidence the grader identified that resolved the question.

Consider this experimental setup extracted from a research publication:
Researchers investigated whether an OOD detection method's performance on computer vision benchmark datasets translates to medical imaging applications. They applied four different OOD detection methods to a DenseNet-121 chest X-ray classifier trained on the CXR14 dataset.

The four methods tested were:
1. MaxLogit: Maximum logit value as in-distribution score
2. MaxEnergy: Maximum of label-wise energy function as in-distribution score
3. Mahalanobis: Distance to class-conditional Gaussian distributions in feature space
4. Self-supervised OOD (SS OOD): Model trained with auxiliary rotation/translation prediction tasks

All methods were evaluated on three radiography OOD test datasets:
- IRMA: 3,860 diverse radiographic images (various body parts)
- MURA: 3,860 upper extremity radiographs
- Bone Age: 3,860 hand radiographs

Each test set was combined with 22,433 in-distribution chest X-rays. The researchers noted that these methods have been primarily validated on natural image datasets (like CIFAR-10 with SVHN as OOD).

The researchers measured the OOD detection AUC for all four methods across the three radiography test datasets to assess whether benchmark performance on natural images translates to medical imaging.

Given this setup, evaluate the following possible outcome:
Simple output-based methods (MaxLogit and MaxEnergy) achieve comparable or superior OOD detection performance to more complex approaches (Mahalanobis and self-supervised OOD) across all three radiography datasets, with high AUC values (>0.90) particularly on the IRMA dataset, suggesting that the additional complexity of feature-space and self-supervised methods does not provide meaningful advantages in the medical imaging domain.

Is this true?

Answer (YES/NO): NO